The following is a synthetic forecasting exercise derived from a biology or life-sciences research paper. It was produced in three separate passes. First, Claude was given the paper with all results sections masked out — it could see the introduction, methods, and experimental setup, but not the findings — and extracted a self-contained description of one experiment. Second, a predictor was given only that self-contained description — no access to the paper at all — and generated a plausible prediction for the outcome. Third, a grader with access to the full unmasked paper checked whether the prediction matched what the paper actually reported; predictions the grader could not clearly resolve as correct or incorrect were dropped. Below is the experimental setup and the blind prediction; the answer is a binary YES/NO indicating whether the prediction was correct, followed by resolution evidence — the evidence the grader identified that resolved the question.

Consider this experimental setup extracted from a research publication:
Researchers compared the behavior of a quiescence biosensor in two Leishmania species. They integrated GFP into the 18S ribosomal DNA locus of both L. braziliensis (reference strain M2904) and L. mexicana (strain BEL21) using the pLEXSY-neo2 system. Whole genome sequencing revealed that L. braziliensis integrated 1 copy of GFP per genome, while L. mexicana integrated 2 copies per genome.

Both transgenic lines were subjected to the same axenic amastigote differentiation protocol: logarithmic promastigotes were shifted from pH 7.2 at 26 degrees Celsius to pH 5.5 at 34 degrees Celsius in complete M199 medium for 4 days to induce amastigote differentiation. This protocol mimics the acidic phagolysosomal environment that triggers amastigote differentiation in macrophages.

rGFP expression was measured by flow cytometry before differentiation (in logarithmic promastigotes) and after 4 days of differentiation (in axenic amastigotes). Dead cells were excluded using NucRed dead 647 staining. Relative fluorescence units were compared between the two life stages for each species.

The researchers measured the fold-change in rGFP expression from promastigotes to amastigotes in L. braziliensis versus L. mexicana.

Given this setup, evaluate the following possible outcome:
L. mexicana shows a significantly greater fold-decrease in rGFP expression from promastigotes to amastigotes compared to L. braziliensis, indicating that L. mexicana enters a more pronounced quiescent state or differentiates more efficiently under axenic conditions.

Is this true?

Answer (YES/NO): NO